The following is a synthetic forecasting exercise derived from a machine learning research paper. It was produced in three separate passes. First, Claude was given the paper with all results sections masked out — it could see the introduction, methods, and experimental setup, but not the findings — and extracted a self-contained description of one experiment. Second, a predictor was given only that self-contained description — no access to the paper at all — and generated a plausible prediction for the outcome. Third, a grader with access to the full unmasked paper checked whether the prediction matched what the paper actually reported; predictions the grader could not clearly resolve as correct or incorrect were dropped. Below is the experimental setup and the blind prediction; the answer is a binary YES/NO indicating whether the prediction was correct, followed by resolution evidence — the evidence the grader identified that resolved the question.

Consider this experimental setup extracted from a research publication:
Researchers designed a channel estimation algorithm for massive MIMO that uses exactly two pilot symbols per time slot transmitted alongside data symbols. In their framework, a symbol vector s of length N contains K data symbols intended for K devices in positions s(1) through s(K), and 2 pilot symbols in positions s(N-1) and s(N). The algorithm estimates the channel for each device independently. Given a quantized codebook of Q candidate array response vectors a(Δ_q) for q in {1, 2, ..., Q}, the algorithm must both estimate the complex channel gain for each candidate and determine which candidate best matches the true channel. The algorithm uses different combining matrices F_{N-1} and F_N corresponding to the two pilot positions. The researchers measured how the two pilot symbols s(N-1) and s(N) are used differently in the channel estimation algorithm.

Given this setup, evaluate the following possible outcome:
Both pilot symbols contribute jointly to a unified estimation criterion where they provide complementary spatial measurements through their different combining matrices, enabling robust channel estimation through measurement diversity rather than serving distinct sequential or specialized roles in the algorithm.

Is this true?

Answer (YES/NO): NO